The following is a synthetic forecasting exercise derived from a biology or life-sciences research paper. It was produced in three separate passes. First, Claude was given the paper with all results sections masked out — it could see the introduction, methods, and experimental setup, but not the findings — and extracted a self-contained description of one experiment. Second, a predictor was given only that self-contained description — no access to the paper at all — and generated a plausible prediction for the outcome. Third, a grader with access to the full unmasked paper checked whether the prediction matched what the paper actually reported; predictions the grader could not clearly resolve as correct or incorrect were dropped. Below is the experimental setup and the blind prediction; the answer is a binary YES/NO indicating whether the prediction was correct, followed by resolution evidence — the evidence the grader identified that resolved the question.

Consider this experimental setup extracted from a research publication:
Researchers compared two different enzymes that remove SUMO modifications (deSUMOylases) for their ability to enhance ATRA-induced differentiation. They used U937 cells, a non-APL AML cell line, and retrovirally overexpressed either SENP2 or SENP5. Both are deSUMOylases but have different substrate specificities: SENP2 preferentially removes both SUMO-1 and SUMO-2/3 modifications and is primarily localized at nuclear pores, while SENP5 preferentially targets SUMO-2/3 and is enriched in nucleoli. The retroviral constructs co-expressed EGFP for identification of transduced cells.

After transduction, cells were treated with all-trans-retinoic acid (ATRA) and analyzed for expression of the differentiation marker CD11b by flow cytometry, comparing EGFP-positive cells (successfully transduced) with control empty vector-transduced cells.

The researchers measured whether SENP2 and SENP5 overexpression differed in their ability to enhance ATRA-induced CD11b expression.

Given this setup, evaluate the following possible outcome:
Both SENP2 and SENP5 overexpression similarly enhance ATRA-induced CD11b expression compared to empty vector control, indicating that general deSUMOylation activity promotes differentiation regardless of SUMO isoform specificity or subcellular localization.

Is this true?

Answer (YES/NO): YES